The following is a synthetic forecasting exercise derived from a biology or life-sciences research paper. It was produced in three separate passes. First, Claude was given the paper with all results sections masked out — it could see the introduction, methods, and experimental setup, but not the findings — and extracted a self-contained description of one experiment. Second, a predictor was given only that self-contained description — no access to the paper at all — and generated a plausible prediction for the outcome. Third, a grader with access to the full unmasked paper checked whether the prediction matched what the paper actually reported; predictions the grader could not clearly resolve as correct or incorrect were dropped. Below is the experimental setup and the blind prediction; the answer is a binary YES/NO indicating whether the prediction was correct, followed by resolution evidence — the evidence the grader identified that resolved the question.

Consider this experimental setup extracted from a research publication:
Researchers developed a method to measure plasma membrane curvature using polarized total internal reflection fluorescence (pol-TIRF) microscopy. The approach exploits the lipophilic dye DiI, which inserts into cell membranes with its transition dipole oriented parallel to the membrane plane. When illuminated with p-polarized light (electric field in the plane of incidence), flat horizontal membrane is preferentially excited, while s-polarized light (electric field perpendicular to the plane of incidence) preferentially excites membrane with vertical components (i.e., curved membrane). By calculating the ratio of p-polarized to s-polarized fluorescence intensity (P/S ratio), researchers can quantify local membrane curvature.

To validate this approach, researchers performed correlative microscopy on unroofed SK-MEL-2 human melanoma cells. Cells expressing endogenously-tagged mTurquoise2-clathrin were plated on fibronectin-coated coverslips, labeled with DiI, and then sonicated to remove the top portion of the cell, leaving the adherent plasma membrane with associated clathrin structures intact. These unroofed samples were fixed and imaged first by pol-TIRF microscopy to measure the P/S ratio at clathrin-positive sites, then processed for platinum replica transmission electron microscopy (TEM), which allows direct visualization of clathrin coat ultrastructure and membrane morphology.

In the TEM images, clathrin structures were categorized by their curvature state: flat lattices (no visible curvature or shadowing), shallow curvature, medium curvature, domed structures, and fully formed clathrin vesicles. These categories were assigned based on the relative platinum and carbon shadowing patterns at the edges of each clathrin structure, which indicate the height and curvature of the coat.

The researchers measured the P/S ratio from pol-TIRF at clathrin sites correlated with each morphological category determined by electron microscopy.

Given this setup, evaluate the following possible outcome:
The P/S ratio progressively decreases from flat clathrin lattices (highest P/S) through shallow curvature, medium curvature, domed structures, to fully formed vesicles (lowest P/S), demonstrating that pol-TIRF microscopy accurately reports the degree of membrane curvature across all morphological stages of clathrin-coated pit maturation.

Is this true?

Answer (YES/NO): NO